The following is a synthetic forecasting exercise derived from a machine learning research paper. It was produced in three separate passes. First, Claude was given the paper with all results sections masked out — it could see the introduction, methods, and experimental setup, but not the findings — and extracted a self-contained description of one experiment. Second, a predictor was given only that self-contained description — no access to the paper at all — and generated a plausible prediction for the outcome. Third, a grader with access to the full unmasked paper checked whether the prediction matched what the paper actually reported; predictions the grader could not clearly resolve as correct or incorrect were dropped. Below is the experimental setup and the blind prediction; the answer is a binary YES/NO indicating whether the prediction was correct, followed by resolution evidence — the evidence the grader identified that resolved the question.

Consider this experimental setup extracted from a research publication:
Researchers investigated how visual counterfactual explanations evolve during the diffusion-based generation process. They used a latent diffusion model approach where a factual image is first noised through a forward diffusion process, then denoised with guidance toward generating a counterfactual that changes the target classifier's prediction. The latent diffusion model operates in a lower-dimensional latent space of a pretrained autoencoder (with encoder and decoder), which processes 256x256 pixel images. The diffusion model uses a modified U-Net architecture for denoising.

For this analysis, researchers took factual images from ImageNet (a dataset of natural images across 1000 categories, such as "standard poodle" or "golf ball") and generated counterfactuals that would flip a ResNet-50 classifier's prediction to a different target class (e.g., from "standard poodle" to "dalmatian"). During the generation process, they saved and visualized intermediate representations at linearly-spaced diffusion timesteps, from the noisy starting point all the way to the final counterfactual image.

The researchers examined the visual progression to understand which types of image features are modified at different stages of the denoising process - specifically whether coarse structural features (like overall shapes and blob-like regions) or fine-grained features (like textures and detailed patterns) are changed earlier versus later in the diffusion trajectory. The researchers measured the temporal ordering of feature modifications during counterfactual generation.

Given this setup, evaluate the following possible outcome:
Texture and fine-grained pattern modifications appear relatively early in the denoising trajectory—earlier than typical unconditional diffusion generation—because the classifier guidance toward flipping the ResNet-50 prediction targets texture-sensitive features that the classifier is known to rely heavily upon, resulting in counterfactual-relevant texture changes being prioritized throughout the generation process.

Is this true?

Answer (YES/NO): NO